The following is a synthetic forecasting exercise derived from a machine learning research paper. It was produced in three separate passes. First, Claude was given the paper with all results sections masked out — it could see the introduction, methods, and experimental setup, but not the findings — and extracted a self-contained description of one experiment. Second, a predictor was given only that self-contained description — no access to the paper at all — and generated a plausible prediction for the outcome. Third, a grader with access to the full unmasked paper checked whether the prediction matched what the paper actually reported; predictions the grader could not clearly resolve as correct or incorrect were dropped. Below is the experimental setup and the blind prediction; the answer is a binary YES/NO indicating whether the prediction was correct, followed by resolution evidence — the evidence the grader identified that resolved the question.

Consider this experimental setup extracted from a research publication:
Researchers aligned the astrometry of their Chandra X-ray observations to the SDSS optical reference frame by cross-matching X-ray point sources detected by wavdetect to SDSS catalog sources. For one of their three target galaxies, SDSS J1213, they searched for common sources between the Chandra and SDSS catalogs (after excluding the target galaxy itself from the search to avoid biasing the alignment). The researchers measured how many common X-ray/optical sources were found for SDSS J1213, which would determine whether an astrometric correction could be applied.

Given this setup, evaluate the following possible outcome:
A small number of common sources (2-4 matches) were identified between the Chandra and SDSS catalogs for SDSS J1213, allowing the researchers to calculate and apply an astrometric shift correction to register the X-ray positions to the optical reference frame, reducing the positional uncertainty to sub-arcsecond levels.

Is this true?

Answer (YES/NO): NO